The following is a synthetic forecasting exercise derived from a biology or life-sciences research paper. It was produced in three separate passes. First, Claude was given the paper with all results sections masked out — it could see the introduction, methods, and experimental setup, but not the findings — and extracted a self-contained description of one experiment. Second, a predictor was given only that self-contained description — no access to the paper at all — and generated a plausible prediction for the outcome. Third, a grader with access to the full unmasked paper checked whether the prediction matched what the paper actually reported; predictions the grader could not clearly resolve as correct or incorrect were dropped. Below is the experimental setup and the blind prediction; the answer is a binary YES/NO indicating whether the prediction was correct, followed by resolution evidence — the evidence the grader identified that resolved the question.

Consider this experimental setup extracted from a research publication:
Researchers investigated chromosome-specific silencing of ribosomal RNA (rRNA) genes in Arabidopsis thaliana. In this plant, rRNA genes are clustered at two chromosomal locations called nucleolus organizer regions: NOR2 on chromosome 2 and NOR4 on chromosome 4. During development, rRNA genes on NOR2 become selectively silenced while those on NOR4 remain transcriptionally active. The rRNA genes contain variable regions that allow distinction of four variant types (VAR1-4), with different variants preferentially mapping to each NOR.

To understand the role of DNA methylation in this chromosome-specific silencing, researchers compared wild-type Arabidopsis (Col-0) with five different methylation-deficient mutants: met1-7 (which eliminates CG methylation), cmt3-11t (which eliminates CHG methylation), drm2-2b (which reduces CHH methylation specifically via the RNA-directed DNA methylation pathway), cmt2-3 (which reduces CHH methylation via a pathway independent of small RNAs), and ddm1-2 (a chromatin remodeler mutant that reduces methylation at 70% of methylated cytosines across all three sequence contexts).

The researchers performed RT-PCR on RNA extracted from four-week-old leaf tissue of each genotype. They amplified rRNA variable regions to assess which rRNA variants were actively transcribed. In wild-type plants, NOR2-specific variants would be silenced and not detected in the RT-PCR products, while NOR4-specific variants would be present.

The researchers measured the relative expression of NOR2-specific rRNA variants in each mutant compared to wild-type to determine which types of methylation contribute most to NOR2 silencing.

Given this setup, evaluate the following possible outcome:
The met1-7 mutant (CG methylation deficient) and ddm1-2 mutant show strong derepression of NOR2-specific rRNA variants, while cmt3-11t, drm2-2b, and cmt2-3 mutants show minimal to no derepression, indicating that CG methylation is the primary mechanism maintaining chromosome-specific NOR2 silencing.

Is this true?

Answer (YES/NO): NO